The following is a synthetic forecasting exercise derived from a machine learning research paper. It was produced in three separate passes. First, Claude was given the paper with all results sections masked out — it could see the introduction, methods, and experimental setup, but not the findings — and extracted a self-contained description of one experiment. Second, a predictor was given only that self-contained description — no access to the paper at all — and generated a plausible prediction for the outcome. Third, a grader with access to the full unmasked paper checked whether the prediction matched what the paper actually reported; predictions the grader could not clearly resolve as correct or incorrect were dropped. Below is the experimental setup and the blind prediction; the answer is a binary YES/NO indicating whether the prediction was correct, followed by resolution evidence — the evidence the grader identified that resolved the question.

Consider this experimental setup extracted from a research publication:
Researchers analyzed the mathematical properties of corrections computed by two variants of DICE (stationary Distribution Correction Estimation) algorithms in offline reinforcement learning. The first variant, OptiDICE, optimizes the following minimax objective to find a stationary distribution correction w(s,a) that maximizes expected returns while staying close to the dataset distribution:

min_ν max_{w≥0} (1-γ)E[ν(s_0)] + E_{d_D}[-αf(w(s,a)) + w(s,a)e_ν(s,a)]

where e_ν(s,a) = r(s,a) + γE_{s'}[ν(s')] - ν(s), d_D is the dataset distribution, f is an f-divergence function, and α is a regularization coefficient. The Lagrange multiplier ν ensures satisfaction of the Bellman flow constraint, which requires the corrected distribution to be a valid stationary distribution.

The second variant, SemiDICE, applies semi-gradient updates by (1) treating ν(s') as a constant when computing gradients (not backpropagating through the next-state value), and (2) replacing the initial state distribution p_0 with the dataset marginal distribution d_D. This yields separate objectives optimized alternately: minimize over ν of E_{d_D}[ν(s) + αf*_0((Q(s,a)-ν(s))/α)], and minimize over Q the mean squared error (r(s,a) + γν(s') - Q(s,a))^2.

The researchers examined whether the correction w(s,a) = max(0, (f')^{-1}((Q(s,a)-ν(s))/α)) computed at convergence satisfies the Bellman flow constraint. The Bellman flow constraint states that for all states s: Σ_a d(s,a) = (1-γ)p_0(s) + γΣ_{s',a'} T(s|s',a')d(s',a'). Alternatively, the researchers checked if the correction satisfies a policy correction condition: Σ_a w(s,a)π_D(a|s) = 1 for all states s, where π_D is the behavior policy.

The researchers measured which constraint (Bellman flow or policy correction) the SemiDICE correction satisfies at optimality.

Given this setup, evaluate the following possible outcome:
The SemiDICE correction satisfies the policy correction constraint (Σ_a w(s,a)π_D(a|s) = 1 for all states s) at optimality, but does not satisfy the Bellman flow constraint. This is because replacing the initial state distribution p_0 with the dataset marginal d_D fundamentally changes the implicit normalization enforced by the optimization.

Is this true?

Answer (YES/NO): NO